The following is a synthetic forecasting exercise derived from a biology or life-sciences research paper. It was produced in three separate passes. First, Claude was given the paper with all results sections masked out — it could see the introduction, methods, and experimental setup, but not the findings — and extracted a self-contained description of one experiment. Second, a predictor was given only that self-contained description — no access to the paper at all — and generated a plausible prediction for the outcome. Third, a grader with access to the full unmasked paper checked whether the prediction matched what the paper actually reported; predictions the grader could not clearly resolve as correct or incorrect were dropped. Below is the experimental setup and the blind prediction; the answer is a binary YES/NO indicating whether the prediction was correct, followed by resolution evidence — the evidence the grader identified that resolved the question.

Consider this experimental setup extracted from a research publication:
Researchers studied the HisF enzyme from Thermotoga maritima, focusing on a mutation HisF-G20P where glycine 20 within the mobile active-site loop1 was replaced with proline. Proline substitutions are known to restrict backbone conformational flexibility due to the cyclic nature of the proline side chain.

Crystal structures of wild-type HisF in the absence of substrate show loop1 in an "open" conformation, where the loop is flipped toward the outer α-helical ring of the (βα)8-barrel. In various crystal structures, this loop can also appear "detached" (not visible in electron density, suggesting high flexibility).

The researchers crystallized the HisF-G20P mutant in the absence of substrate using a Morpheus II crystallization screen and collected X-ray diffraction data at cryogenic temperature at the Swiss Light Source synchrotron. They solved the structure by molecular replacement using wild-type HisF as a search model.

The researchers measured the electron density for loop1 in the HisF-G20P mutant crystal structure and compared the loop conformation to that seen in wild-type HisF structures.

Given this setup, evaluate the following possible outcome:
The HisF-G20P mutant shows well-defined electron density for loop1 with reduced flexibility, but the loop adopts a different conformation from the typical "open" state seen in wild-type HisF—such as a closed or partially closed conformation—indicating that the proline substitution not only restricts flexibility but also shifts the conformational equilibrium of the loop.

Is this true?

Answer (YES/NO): NO